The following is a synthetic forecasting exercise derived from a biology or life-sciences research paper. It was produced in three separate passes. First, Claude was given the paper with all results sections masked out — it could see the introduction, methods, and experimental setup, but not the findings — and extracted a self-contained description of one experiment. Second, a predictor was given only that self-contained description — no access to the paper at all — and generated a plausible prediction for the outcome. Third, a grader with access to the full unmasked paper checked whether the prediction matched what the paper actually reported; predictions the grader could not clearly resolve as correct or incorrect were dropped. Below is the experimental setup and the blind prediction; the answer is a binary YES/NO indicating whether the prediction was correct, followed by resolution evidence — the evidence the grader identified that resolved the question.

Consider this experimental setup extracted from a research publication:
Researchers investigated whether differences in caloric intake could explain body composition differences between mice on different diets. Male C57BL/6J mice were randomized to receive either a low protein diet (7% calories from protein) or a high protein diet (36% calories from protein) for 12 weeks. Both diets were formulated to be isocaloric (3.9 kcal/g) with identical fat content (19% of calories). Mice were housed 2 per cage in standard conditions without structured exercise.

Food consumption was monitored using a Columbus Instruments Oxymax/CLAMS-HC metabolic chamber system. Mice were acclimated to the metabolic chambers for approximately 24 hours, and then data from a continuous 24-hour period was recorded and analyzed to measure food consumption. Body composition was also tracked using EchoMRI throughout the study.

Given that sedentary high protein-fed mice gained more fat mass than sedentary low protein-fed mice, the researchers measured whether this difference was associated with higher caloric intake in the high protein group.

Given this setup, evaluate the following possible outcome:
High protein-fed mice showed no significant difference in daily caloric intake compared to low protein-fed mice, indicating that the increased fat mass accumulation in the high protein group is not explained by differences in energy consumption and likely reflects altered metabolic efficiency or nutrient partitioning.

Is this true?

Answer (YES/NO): YES